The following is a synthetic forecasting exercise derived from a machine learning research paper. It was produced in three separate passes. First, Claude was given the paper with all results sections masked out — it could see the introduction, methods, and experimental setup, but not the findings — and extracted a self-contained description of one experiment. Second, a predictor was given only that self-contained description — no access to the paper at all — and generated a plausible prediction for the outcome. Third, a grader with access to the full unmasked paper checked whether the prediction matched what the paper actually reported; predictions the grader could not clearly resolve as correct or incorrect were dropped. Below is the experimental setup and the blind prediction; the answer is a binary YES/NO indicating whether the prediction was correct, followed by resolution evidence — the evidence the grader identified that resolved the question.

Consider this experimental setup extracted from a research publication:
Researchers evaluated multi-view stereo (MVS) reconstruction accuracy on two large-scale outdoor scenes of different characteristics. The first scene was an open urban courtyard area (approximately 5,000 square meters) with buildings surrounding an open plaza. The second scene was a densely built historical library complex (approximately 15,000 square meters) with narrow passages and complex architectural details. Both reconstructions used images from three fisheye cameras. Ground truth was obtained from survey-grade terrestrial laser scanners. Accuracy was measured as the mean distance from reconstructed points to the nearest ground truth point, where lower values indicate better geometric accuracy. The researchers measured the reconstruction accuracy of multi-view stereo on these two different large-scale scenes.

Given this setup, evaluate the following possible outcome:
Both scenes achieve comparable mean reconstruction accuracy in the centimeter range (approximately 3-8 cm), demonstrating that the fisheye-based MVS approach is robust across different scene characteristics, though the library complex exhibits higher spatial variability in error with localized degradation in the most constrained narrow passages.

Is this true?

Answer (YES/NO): NO